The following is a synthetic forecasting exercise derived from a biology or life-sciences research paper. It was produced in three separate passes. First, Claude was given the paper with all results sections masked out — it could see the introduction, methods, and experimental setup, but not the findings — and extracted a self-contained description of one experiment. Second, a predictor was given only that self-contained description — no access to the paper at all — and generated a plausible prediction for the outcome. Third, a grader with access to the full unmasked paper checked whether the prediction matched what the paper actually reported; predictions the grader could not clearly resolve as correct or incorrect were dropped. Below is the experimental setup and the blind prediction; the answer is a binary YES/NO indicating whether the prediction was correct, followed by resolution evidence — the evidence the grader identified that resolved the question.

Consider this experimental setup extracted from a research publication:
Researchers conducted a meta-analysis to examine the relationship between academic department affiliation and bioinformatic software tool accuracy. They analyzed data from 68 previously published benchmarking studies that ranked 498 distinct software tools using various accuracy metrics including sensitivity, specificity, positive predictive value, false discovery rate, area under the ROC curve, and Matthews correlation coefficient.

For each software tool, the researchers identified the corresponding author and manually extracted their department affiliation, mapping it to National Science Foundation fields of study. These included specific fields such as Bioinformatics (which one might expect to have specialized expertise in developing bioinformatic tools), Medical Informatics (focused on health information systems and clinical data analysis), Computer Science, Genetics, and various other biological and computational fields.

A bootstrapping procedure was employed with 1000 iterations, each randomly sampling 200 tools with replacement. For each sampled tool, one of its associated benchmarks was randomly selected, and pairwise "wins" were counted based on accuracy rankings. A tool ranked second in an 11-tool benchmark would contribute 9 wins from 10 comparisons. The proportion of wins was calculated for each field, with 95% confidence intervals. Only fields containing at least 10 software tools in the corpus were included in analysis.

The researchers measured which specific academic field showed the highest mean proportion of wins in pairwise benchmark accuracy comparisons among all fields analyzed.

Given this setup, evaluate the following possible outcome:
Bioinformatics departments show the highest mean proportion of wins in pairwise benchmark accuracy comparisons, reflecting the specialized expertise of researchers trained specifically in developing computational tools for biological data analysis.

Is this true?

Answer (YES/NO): NO